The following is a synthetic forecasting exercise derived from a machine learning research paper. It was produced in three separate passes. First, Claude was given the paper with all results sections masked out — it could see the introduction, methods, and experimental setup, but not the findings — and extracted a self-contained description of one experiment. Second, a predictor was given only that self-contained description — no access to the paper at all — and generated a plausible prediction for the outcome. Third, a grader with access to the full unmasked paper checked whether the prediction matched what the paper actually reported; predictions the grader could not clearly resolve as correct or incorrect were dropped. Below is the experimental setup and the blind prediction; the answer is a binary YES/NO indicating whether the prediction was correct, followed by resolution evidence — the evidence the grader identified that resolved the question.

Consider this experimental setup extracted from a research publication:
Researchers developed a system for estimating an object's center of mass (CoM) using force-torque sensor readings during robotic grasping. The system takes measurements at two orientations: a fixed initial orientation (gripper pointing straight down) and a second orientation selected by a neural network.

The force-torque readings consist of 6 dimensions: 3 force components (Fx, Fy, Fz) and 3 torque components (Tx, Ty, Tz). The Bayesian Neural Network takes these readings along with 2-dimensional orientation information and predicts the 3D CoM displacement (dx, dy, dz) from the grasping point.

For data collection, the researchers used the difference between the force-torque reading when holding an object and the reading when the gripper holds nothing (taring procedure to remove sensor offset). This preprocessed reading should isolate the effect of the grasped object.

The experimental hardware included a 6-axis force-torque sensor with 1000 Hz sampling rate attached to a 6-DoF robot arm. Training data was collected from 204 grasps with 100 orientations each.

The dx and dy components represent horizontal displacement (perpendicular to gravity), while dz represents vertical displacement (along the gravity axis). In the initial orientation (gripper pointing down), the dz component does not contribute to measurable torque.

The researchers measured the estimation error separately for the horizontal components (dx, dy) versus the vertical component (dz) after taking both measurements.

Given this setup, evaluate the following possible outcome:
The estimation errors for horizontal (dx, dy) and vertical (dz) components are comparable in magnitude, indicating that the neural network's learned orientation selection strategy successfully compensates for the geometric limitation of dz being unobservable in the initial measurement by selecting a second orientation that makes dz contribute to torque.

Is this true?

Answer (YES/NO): YES